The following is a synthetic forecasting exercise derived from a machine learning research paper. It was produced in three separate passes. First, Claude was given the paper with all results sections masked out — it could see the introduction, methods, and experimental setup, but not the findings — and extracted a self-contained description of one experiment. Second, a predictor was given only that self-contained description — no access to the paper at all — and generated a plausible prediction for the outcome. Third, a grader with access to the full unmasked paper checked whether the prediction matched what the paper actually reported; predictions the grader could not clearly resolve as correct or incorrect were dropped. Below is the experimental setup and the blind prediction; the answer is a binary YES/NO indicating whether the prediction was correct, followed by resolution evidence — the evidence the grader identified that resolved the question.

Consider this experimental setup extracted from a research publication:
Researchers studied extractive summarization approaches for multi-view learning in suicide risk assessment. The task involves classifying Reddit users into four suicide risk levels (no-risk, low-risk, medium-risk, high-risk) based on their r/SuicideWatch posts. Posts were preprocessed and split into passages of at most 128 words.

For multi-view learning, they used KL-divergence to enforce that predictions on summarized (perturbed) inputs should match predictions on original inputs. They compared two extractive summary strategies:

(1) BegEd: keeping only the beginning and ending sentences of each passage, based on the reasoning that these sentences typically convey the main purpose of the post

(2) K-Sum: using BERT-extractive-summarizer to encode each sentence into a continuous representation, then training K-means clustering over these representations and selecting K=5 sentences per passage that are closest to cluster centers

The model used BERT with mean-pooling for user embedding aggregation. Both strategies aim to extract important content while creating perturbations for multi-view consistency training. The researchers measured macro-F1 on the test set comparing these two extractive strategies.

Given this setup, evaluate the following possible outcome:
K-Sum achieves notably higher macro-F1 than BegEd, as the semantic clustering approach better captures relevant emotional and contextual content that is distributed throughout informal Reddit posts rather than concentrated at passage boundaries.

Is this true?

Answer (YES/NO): NO